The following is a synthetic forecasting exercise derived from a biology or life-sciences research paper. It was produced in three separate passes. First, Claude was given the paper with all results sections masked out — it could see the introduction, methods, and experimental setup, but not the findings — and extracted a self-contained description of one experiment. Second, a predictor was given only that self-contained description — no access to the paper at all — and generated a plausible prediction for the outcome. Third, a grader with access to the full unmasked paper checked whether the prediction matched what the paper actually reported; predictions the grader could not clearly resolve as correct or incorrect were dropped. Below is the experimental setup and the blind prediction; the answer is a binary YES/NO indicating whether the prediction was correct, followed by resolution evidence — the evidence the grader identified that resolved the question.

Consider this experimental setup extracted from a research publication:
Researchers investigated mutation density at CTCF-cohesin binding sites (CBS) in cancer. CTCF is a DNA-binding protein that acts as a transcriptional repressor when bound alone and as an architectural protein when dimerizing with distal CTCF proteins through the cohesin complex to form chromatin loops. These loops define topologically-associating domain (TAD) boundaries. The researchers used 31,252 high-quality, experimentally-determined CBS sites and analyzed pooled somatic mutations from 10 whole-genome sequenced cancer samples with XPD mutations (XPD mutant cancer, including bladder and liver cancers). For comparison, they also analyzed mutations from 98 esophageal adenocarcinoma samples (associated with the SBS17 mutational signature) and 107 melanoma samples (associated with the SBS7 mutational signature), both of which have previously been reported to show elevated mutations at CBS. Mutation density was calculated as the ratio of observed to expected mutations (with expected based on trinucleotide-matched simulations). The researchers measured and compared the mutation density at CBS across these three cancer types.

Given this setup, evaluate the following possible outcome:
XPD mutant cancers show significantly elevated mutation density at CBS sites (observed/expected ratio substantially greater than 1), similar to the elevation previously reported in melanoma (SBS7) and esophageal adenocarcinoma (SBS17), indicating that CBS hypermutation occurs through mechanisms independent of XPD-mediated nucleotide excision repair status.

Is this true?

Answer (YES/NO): NO